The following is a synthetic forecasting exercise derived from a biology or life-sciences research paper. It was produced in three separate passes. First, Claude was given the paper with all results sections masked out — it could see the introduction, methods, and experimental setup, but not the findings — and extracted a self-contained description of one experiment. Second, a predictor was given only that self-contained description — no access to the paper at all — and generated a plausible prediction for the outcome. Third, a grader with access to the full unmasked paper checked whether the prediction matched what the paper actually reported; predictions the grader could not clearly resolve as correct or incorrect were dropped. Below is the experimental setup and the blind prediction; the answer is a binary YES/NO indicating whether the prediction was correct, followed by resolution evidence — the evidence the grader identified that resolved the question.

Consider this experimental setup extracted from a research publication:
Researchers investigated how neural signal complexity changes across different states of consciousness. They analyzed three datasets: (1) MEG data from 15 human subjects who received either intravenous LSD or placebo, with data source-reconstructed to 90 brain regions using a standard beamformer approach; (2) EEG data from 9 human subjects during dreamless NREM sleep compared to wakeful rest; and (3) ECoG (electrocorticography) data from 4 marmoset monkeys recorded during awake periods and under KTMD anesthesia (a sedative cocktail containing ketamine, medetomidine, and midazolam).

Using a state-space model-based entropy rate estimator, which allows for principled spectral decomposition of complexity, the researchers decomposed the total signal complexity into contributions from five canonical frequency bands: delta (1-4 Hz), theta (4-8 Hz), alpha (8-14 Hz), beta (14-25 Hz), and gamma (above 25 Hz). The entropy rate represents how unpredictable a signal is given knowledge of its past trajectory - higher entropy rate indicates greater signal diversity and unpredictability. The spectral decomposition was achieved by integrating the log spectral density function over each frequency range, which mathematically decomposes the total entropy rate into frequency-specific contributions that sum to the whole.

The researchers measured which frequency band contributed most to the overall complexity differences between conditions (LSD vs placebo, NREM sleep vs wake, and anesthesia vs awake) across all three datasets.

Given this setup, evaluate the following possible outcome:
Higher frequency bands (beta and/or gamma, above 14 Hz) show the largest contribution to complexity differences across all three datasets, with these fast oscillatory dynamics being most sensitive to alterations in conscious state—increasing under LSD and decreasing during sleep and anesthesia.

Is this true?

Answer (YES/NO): YES